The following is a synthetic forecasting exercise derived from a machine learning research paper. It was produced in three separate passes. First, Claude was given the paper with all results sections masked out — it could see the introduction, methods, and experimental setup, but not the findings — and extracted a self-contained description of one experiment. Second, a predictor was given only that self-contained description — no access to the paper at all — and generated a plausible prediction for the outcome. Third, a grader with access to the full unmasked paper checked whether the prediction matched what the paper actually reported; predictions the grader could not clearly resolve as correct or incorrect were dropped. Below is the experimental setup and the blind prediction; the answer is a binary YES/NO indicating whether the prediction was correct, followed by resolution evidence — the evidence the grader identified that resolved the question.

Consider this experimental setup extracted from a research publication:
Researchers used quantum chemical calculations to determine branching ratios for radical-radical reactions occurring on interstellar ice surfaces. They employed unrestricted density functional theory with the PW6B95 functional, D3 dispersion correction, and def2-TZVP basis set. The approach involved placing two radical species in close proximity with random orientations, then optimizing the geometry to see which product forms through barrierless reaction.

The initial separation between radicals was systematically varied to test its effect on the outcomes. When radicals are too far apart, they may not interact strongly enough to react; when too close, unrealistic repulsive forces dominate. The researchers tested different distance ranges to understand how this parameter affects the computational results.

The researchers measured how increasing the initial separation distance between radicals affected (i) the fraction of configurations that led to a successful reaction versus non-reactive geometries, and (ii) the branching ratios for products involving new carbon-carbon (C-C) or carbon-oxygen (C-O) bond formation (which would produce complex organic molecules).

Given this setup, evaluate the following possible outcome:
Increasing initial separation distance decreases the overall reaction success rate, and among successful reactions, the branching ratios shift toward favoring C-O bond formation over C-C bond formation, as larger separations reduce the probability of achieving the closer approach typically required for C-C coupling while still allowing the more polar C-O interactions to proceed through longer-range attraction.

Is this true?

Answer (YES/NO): NO